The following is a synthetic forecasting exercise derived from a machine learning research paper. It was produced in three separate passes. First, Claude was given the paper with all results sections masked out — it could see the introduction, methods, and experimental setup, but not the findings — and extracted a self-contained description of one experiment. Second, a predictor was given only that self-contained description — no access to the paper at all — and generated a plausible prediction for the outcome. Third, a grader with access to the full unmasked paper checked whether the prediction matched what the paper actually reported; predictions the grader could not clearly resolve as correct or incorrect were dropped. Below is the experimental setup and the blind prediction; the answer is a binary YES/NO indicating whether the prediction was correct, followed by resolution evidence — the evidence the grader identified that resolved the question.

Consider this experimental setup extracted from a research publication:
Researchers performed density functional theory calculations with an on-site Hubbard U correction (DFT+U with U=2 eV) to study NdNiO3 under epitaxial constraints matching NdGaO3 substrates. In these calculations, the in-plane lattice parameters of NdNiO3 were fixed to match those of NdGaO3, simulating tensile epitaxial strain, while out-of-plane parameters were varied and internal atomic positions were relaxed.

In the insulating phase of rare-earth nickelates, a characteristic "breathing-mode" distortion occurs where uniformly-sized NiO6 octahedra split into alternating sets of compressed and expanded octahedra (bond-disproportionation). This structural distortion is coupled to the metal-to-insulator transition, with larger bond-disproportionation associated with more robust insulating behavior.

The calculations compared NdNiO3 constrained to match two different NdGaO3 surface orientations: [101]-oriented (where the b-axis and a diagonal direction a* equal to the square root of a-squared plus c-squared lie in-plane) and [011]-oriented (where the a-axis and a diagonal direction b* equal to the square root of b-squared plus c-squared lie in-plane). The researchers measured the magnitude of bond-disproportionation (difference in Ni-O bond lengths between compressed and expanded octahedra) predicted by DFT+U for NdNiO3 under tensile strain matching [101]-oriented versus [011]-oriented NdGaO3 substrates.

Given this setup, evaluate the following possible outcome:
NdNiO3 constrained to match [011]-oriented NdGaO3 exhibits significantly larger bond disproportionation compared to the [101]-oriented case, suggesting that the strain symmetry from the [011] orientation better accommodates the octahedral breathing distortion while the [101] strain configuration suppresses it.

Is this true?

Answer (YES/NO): NO